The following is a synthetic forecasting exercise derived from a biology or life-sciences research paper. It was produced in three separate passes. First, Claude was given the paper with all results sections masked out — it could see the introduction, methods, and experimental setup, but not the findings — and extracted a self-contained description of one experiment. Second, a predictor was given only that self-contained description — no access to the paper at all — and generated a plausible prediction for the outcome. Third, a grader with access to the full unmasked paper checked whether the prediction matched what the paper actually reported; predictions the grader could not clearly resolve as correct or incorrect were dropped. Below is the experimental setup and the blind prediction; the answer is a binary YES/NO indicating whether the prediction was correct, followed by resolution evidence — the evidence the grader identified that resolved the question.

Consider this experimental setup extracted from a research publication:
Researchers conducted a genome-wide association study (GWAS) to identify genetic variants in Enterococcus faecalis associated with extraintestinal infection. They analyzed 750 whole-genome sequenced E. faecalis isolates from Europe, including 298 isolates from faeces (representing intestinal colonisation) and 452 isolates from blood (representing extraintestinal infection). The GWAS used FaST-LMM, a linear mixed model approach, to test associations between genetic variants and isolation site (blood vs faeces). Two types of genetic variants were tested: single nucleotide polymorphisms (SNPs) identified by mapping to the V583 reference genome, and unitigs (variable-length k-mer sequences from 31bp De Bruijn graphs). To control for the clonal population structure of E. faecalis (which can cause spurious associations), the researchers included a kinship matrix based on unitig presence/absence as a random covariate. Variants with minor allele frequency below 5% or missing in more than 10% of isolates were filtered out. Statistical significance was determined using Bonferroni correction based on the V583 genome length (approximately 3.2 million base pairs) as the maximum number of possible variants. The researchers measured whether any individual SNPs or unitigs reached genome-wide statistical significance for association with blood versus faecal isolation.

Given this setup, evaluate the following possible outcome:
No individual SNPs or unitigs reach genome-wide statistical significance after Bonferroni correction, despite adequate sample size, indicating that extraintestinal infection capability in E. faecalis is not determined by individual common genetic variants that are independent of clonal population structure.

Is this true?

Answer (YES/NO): YES